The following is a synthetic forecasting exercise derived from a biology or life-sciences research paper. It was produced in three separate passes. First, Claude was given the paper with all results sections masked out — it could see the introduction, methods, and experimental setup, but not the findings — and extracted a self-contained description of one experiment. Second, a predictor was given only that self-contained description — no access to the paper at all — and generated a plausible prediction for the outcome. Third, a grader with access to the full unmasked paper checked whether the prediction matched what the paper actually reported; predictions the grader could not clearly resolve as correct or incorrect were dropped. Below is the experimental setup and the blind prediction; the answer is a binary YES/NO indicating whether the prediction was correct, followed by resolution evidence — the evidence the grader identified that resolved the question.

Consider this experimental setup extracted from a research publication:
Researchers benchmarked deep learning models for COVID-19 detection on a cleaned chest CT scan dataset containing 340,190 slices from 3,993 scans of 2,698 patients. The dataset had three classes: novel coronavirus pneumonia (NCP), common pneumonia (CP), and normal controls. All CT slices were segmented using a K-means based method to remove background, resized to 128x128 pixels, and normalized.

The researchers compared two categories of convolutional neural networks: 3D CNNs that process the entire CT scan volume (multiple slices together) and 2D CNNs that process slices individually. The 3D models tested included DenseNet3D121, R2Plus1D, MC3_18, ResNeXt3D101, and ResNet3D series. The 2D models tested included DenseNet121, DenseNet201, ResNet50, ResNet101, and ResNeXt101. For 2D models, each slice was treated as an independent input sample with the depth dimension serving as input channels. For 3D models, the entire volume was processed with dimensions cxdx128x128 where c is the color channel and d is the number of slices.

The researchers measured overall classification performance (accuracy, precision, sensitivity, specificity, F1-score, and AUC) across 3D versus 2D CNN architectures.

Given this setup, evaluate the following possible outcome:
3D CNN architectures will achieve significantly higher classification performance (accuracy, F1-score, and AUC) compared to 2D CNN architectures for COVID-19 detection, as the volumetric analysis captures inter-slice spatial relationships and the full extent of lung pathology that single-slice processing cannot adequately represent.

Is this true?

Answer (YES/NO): YES